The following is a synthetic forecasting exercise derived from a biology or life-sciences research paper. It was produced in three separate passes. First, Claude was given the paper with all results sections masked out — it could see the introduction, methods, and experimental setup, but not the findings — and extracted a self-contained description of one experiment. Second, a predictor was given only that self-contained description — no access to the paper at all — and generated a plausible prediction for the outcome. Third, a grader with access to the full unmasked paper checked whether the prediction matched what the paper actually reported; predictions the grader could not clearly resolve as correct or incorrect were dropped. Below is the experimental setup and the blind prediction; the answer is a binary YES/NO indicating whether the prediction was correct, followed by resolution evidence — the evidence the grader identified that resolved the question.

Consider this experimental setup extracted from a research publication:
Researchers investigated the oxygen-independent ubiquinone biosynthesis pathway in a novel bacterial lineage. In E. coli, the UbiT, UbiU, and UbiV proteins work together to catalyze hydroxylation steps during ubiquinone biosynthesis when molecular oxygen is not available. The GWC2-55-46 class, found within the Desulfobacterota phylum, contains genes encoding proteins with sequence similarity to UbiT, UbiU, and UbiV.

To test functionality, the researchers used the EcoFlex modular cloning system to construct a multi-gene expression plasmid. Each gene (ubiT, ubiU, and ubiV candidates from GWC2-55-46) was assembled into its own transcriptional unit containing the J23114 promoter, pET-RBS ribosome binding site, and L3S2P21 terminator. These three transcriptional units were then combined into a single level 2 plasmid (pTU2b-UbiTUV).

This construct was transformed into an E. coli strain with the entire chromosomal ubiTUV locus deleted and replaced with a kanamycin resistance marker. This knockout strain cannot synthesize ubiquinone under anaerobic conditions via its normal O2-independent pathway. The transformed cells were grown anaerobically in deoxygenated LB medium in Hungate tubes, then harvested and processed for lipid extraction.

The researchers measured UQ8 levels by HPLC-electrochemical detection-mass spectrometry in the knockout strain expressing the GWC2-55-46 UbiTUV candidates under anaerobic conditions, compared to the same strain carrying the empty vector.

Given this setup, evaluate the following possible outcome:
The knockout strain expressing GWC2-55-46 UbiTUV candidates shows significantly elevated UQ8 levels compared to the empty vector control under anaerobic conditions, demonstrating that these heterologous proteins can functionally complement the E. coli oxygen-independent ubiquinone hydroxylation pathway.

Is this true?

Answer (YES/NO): YES